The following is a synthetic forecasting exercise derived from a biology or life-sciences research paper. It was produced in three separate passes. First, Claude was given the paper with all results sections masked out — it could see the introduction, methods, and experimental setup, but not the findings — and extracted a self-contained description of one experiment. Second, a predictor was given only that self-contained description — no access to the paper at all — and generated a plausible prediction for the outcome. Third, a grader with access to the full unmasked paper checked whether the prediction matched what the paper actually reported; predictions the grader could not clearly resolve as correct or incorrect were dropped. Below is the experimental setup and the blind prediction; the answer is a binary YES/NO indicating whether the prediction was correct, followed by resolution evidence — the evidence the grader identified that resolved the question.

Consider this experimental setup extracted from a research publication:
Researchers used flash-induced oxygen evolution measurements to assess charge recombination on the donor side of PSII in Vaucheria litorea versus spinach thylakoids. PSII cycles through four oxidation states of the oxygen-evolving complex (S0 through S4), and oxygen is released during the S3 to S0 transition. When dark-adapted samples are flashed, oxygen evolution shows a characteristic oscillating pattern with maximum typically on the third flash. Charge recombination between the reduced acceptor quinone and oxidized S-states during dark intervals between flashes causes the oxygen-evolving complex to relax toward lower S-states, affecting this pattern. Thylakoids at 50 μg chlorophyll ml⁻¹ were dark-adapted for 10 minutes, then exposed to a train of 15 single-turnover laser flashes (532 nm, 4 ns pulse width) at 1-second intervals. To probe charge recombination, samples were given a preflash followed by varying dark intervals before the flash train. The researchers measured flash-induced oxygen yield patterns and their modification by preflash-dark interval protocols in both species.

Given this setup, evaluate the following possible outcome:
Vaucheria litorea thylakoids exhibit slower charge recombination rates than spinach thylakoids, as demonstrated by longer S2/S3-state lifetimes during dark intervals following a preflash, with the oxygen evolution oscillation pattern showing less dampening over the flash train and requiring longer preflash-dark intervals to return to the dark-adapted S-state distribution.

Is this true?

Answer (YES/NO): NO